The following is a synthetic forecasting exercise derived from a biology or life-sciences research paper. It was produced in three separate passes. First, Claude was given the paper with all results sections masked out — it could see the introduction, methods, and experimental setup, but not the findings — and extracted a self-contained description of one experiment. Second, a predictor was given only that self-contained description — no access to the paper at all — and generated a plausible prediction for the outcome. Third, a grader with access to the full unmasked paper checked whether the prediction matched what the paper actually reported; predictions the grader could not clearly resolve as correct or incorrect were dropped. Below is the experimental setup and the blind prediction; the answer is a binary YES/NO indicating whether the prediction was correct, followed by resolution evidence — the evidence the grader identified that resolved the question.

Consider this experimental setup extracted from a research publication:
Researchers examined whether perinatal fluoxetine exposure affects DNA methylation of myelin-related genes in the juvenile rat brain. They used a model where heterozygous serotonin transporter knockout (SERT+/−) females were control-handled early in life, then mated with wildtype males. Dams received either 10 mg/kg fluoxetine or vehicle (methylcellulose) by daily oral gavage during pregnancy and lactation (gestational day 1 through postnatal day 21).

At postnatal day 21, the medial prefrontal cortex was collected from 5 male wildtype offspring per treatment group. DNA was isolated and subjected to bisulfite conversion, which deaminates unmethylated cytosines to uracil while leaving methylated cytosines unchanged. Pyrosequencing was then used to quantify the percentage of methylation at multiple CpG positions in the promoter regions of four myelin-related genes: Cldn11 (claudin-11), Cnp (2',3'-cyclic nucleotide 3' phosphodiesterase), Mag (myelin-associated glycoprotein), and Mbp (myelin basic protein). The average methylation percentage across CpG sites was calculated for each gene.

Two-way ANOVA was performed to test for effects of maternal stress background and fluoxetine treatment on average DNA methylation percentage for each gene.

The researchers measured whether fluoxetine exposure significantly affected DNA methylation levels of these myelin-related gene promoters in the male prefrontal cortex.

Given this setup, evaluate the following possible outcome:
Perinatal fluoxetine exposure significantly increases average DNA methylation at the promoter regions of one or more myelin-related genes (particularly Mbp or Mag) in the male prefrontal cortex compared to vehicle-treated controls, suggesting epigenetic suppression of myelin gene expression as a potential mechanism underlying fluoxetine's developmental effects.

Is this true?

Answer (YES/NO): NO